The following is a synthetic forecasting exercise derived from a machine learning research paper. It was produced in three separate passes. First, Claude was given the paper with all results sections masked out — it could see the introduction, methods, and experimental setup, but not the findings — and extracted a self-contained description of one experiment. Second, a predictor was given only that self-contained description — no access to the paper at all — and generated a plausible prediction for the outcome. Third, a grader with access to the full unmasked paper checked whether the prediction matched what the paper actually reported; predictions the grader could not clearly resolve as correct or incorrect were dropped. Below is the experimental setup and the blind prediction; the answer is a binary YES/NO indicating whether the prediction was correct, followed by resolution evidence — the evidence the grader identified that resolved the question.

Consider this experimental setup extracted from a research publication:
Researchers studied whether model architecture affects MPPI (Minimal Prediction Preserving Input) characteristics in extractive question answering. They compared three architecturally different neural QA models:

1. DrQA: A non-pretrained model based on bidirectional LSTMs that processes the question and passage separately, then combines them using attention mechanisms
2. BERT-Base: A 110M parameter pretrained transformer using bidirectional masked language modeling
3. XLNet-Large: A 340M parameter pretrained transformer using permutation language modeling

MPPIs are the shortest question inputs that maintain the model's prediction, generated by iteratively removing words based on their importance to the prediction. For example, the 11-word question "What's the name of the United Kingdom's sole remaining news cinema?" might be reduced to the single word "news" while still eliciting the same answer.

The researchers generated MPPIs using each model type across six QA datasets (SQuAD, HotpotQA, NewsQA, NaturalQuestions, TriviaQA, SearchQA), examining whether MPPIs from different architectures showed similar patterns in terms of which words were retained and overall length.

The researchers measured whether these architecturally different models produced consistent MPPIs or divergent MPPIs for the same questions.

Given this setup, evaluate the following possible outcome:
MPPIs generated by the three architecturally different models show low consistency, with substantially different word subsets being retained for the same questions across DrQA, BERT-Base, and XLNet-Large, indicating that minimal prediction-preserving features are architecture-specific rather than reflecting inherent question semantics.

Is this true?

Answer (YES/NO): NO